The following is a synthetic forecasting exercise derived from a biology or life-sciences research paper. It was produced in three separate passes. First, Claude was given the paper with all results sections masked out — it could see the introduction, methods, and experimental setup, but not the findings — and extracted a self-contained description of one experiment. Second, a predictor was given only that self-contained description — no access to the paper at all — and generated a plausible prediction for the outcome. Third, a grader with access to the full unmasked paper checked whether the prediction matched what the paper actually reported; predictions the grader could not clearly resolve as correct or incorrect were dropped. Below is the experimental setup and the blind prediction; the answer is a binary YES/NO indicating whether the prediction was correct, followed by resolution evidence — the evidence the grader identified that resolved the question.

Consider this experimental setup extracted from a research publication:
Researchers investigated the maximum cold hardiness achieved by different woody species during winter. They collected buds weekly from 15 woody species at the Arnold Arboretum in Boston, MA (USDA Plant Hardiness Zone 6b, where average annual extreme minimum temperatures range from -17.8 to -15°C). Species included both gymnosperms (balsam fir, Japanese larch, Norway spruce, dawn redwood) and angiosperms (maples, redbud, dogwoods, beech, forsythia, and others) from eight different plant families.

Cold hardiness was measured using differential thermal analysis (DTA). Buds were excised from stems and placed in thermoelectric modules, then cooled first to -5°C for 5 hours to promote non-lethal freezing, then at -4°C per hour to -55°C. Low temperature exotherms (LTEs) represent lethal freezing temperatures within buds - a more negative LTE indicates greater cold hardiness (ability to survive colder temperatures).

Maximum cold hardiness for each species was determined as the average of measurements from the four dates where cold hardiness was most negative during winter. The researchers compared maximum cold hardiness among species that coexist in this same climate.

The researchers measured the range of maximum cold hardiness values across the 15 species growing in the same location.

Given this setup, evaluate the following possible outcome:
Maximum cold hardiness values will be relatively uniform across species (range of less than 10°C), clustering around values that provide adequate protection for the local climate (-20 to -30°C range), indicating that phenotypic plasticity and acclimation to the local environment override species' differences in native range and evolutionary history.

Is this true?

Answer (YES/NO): NO